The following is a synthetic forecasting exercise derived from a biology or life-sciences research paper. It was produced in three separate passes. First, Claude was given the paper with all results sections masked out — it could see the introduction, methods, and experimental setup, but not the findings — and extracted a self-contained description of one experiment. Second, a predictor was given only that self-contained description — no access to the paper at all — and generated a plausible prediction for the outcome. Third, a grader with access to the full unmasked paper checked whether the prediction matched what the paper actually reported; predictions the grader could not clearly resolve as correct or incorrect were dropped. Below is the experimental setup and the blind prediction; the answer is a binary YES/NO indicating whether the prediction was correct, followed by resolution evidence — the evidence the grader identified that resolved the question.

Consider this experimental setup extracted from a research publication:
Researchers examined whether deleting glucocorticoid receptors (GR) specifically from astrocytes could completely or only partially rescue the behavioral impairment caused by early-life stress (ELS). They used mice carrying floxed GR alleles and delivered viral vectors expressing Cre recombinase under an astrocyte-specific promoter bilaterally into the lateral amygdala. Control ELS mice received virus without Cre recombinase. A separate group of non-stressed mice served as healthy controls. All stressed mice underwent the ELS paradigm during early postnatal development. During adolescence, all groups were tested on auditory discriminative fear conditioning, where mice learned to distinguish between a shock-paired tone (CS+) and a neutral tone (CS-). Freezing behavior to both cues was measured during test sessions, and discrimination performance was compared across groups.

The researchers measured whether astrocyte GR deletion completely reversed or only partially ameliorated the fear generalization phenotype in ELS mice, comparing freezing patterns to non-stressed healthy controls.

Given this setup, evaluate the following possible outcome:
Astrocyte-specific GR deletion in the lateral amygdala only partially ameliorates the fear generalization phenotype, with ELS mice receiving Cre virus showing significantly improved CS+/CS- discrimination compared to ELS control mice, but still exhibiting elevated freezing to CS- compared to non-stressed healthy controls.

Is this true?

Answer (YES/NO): NO